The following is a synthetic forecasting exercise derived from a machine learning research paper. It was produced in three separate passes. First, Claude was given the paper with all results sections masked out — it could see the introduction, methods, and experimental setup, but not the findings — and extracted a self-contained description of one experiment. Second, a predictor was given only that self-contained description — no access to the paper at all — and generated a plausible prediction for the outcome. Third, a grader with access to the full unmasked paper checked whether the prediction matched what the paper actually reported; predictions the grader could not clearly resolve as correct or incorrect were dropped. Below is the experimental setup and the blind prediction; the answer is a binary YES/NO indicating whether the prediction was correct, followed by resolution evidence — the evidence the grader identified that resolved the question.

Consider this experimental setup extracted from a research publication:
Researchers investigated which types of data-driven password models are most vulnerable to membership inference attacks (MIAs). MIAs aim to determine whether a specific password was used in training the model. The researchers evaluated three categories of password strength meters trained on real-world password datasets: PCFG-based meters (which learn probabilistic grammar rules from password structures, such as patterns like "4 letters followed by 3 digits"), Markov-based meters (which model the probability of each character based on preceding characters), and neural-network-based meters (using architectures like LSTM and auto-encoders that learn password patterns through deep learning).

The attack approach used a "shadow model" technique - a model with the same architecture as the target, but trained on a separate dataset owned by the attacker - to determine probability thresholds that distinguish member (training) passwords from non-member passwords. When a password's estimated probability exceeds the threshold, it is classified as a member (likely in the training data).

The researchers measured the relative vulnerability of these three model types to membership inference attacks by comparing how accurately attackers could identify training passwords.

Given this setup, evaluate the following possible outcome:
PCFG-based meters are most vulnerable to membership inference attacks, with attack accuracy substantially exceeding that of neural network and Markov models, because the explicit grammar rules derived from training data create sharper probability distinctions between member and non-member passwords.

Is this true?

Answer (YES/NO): YES